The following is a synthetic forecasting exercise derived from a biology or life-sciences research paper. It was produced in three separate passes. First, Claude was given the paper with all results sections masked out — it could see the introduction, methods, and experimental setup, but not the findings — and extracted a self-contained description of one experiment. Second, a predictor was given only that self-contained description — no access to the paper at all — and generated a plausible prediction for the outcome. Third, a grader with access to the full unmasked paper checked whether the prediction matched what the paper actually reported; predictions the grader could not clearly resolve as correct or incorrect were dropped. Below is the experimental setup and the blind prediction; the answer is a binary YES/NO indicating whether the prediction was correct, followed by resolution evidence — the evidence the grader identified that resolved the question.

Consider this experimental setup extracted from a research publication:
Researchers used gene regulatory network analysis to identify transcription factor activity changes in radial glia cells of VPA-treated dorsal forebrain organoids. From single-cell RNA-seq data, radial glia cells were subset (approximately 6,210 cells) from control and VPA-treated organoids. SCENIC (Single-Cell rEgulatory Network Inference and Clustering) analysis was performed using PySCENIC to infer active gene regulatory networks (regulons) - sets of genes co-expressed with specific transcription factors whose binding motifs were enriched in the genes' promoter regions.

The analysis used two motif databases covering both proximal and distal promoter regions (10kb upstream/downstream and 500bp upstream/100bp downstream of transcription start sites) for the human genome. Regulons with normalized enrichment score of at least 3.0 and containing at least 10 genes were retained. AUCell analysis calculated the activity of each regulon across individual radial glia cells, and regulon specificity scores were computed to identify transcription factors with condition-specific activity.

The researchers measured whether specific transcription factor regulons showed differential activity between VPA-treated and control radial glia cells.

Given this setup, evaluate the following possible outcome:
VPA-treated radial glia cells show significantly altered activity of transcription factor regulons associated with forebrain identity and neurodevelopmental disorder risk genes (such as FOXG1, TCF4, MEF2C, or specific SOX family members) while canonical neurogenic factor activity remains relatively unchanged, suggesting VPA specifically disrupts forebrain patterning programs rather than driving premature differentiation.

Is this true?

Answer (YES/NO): NO